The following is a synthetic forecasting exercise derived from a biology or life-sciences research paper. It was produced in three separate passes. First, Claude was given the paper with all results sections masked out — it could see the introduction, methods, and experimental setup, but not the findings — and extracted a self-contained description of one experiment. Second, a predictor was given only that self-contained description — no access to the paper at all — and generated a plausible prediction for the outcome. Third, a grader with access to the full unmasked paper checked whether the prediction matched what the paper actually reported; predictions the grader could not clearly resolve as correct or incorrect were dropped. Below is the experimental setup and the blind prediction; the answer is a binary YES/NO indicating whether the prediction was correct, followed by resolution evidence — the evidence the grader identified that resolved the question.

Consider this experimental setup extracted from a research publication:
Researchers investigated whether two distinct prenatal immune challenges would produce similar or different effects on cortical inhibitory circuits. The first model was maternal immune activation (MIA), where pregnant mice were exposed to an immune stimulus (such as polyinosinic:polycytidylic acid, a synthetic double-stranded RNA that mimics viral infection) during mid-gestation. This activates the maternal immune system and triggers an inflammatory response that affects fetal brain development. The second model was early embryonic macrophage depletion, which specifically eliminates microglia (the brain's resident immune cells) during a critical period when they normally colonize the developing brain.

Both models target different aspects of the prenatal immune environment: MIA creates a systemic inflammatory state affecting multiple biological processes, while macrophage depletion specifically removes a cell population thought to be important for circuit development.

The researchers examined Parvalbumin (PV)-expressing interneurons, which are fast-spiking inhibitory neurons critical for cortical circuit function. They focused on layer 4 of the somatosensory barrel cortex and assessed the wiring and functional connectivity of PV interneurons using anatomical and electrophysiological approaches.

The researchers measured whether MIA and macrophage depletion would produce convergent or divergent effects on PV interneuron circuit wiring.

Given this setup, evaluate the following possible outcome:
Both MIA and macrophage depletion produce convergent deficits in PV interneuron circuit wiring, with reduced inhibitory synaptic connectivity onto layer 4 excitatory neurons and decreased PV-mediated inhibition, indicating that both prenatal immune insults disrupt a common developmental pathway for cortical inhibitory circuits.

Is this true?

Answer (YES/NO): NO